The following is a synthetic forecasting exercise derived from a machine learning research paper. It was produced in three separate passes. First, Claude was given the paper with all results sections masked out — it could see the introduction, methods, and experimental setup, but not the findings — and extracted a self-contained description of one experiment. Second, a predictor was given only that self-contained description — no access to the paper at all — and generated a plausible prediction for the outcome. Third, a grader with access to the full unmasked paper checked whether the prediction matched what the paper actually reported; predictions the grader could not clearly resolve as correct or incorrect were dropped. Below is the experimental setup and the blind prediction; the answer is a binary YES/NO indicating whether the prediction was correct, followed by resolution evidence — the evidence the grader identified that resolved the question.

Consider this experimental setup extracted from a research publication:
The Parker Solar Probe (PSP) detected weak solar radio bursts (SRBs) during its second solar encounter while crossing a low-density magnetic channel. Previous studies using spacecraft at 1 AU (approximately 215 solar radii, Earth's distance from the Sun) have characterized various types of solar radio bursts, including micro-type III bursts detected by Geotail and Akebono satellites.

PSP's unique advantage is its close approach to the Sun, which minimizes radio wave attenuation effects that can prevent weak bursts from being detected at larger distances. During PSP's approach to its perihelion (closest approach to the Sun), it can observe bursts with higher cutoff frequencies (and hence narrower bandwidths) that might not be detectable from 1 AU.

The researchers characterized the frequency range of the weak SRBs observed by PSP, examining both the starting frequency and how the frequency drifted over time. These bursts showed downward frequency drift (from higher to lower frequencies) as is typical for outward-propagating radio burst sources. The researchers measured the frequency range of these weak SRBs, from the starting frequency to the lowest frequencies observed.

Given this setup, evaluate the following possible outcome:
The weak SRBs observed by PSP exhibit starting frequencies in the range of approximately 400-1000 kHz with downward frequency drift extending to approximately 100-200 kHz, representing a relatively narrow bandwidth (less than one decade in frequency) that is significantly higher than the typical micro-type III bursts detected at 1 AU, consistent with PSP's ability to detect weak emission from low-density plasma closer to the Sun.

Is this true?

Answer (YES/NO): NO